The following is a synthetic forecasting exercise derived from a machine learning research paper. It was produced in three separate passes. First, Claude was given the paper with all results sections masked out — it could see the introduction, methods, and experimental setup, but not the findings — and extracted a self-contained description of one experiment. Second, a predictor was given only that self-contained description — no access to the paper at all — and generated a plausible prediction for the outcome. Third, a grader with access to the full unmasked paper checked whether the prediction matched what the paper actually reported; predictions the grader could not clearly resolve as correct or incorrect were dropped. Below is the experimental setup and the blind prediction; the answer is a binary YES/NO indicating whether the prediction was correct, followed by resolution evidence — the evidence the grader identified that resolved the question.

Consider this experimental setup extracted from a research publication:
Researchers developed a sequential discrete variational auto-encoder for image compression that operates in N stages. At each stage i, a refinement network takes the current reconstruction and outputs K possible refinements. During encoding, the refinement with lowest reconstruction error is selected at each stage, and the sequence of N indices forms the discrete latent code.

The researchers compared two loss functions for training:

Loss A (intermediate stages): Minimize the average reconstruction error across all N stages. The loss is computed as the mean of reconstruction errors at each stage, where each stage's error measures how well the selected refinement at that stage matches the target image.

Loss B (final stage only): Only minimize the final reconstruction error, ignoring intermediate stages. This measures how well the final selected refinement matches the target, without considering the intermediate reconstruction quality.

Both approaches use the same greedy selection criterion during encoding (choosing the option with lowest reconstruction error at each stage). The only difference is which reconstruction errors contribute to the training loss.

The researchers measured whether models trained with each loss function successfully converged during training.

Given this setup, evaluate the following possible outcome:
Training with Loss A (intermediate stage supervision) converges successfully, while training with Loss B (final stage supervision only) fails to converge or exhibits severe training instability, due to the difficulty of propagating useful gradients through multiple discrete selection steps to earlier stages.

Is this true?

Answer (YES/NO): YES